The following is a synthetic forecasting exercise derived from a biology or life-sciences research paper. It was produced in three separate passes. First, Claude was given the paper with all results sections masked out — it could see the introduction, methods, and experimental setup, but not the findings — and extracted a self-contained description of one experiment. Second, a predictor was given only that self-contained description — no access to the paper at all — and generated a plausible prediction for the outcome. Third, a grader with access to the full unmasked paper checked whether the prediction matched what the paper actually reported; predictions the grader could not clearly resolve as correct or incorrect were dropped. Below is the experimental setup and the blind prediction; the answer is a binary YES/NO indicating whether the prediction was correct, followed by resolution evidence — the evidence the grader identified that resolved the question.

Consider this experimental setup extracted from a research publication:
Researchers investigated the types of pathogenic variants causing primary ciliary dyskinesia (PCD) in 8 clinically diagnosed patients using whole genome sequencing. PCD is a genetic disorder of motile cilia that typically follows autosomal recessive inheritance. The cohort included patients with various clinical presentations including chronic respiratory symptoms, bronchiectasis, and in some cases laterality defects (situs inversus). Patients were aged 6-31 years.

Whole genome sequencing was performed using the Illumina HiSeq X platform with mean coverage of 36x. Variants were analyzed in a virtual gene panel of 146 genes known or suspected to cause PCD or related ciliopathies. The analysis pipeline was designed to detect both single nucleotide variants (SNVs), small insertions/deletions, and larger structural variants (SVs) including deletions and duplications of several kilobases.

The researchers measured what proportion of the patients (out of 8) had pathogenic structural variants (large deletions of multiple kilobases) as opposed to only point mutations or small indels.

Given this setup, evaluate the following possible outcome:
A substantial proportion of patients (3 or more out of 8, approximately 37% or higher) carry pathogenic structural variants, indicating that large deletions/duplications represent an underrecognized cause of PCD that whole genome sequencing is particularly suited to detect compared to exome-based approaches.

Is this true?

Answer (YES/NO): YES